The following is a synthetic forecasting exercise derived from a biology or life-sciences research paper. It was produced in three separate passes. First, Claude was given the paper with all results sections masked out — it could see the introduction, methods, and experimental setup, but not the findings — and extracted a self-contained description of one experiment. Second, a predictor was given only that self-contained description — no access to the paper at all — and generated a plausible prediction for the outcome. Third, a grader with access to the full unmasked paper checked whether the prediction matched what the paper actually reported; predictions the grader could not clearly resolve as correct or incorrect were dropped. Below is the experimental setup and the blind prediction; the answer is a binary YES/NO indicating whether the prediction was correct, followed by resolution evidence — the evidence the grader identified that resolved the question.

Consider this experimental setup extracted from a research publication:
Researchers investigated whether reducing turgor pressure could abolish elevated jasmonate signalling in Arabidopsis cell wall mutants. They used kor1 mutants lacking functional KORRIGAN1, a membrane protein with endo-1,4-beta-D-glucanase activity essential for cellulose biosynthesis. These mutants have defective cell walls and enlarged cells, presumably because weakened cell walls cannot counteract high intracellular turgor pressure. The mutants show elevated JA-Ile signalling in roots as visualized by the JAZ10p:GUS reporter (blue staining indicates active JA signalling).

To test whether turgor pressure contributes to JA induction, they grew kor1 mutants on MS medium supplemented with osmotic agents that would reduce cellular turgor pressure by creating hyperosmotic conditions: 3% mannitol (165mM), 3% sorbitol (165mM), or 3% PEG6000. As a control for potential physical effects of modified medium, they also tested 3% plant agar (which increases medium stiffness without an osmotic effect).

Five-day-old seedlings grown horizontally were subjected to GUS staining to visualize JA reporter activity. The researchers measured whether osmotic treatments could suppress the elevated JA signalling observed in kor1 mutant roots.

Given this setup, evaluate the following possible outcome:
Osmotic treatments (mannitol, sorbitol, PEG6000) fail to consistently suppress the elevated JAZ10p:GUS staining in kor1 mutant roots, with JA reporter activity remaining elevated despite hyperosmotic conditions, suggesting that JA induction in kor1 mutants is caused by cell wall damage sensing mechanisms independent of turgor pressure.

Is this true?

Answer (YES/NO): NO